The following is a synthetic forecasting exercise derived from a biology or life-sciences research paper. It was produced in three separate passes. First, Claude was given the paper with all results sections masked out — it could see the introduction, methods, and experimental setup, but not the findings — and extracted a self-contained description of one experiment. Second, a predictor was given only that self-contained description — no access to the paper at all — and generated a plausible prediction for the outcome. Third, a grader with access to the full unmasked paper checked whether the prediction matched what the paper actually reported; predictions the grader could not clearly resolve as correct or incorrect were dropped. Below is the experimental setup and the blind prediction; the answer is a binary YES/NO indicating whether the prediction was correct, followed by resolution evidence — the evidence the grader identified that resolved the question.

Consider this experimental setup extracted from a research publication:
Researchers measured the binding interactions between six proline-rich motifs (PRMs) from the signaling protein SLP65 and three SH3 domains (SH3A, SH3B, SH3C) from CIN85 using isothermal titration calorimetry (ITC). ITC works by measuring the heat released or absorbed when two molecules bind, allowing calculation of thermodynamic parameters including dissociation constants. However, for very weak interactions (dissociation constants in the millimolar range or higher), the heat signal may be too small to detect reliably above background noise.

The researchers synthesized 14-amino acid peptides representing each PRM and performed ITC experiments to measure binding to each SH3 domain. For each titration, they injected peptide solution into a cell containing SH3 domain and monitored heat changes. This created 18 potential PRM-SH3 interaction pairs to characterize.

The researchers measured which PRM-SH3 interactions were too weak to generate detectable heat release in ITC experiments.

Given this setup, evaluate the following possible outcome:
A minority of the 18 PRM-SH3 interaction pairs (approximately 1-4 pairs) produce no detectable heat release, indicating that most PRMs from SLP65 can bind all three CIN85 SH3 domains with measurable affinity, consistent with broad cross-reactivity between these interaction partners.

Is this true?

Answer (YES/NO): YES